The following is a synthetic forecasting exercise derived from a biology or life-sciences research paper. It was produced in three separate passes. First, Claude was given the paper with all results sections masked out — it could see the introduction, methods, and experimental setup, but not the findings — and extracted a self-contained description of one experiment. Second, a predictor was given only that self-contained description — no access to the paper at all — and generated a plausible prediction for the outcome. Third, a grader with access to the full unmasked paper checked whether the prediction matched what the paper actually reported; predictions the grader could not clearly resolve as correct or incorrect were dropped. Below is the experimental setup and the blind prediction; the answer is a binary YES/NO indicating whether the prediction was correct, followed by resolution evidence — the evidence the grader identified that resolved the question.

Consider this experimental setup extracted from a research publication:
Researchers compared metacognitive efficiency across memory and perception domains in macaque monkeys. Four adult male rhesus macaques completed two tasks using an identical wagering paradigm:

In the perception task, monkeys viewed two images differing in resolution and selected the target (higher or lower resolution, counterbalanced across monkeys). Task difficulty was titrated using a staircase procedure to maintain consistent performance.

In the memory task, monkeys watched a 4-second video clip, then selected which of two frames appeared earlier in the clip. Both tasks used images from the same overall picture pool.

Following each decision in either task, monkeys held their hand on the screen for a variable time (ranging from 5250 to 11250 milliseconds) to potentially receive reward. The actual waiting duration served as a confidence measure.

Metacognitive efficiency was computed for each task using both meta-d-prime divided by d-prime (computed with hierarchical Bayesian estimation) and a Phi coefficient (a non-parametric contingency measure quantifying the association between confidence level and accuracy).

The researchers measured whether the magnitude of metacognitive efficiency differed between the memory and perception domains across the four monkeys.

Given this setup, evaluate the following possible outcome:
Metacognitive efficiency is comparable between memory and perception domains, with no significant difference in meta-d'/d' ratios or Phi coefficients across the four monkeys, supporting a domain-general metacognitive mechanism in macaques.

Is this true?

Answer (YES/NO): NO